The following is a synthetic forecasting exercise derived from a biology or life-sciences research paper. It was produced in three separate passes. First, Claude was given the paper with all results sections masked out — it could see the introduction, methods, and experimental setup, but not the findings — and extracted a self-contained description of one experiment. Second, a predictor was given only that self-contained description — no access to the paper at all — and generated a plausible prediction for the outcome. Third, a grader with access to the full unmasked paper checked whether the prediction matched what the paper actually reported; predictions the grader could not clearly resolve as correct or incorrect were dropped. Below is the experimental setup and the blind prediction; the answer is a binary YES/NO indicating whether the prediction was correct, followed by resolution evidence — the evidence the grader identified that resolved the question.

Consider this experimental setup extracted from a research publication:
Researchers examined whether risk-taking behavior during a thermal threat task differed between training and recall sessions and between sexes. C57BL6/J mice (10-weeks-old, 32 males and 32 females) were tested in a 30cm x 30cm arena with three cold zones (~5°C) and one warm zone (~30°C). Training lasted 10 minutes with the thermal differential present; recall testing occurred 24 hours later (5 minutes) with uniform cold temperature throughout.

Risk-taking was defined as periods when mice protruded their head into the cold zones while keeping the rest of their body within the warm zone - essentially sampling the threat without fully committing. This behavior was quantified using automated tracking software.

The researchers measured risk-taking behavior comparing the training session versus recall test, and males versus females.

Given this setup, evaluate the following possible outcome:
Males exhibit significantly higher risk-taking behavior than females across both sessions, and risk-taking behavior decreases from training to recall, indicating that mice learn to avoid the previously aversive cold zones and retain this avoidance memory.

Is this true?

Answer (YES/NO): NO